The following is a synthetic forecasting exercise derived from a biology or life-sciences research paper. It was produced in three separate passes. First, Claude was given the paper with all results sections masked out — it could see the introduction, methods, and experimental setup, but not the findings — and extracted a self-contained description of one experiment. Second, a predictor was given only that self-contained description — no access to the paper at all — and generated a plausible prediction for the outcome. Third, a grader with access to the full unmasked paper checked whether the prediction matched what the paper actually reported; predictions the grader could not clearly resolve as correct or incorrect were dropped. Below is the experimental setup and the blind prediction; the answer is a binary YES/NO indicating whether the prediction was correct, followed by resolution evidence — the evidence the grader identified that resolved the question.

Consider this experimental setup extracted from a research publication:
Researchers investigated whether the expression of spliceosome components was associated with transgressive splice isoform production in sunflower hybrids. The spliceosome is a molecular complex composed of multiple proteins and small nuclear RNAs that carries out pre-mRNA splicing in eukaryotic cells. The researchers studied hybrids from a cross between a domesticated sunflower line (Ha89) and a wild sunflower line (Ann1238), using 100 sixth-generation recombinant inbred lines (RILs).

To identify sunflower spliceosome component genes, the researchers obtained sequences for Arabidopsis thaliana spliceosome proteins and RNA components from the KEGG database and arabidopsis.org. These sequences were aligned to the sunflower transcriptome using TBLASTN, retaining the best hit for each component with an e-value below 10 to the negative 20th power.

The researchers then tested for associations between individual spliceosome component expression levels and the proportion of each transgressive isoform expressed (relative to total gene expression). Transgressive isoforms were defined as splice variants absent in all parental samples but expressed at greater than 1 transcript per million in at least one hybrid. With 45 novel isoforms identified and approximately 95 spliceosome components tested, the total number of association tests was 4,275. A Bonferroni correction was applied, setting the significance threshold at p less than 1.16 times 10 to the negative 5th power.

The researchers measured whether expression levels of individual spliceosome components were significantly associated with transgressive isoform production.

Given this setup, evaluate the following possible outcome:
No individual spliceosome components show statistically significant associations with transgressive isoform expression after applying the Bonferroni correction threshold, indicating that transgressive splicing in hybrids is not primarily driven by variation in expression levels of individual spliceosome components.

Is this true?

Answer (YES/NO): NO